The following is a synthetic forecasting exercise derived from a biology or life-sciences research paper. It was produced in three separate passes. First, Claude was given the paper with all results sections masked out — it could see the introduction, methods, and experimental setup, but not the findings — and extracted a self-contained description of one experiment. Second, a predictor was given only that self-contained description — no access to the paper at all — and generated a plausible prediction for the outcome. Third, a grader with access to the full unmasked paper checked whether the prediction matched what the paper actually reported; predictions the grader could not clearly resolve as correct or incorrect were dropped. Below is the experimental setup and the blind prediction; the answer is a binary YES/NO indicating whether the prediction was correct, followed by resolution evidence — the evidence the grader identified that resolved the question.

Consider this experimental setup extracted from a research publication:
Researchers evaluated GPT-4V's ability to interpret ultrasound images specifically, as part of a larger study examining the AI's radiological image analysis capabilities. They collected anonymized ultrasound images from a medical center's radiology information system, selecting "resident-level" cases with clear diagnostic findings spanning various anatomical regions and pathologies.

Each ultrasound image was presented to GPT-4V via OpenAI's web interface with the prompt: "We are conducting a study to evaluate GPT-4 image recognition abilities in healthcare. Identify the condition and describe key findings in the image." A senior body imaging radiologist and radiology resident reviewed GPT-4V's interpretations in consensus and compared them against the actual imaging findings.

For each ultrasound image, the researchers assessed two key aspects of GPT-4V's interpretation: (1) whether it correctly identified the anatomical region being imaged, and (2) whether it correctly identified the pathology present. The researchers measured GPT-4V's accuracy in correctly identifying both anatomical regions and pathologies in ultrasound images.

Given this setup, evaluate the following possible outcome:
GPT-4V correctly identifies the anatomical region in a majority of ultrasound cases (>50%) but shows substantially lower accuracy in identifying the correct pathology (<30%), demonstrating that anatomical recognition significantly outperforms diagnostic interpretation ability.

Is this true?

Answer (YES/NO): NO